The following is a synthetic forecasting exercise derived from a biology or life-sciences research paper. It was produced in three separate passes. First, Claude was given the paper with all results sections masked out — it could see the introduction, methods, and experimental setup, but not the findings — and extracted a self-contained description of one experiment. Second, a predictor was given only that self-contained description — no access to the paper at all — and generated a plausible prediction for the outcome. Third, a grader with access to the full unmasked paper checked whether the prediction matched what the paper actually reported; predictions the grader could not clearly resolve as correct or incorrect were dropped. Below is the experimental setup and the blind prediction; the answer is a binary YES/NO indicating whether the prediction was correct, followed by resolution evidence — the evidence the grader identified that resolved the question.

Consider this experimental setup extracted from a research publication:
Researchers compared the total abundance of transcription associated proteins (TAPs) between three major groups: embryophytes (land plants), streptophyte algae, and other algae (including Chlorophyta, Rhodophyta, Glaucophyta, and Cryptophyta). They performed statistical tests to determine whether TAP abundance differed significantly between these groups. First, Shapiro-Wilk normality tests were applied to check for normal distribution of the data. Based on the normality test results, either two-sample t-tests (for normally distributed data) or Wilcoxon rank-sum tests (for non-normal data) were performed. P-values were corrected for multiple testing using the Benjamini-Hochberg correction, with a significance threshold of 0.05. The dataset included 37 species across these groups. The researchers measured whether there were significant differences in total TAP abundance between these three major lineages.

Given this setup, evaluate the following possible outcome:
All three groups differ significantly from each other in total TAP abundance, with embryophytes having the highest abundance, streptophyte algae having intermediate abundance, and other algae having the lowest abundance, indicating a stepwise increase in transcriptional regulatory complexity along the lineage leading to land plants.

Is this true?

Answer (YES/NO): YES